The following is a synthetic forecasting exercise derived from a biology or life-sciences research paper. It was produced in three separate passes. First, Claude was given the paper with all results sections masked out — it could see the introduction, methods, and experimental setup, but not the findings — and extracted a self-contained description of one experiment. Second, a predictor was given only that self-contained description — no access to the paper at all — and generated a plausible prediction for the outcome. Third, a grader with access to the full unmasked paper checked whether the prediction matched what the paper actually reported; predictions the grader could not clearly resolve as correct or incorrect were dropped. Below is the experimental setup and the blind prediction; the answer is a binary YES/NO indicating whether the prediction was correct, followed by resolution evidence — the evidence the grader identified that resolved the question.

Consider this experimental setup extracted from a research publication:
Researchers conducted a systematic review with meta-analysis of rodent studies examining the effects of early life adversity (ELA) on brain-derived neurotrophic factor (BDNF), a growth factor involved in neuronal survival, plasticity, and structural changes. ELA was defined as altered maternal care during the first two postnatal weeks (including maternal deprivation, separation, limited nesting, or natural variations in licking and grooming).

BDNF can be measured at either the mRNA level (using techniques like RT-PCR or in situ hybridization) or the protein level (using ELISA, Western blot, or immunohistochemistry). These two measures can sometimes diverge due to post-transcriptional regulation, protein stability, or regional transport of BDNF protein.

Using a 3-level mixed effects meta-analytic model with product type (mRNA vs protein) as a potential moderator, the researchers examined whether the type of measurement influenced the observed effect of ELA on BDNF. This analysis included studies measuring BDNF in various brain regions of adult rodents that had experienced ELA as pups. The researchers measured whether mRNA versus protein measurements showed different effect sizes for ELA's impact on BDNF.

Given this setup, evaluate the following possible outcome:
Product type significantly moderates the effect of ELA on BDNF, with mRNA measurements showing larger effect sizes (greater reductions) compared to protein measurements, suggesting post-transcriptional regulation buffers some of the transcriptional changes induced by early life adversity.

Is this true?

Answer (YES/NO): NO